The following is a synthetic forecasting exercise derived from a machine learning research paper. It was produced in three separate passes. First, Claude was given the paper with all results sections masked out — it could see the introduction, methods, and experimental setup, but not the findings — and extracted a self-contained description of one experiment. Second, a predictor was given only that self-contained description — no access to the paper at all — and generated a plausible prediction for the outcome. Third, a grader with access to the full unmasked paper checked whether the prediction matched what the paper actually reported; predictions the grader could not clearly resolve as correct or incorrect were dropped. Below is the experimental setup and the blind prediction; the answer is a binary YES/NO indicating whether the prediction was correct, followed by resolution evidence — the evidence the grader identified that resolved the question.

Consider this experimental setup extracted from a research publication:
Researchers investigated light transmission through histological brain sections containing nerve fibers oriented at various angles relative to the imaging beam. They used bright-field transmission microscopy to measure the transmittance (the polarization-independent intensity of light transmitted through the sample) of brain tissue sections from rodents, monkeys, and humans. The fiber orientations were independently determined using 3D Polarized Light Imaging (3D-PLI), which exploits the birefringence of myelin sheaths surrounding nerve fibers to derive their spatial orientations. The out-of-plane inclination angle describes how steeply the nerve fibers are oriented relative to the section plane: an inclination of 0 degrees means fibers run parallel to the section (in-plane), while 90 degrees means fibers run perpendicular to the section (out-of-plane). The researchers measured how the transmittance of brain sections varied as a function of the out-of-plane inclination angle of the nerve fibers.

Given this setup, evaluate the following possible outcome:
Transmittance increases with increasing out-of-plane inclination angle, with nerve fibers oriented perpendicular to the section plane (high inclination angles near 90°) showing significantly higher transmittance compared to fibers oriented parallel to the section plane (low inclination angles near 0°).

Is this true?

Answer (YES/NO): NO